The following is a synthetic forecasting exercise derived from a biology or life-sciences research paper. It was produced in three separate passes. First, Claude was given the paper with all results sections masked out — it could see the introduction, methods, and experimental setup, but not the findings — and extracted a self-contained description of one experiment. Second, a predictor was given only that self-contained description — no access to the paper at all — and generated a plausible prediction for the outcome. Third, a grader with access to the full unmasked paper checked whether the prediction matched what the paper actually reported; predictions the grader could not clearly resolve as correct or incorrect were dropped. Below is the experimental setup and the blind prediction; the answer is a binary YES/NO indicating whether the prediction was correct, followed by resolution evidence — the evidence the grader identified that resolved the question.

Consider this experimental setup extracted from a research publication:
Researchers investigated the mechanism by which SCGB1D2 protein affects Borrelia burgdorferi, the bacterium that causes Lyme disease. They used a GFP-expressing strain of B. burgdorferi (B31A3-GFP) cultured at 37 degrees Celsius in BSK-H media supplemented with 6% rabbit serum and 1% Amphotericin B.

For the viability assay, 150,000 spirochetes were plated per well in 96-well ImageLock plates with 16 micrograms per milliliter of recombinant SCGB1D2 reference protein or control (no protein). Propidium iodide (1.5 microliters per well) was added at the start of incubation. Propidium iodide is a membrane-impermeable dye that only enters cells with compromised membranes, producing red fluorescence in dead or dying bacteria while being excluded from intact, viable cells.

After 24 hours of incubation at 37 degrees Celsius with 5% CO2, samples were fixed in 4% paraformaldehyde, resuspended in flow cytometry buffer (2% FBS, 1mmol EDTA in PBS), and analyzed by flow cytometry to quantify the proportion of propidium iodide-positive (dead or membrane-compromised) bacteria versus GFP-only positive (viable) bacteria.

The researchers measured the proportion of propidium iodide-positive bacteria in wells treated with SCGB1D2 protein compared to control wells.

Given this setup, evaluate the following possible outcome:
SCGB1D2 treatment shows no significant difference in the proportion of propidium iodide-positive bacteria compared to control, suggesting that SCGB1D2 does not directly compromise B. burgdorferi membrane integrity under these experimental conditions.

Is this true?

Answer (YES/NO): YES